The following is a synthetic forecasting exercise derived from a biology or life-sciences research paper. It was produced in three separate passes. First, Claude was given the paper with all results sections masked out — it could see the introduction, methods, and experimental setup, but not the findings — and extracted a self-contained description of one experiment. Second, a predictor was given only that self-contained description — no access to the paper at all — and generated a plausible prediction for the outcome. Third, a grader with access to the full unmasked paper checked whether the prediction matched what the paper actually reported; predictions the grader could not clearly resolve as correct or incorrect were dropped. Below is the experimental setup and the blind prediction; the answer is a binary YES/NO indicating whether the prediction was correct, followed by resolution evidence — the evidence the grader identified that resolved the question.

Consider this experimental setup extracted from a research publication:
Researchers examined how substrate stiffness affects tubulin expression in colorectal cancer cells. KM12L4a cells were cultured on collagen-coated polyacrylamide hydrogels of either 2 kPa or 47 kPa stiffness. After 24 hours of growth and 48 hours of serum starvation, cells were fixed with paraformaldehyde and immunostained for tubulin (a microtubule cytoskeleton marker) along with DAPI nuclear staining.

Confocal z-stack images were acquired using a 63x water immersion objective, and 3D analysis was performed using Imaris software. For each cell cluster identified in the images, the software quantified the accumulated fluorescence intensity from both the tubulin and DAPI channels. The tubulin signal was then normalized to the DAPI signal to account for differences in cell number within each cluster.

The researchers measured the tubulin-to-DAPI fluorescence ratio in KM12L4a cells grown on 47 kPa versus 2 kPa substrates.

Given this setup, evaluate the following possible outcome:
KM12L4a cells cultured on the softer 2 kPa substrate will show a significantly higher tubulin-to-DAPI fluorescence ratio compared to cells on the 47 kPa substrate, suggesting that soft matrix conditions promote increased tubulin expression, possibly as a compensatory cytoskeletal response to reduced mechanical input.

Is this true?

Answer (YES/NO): NO